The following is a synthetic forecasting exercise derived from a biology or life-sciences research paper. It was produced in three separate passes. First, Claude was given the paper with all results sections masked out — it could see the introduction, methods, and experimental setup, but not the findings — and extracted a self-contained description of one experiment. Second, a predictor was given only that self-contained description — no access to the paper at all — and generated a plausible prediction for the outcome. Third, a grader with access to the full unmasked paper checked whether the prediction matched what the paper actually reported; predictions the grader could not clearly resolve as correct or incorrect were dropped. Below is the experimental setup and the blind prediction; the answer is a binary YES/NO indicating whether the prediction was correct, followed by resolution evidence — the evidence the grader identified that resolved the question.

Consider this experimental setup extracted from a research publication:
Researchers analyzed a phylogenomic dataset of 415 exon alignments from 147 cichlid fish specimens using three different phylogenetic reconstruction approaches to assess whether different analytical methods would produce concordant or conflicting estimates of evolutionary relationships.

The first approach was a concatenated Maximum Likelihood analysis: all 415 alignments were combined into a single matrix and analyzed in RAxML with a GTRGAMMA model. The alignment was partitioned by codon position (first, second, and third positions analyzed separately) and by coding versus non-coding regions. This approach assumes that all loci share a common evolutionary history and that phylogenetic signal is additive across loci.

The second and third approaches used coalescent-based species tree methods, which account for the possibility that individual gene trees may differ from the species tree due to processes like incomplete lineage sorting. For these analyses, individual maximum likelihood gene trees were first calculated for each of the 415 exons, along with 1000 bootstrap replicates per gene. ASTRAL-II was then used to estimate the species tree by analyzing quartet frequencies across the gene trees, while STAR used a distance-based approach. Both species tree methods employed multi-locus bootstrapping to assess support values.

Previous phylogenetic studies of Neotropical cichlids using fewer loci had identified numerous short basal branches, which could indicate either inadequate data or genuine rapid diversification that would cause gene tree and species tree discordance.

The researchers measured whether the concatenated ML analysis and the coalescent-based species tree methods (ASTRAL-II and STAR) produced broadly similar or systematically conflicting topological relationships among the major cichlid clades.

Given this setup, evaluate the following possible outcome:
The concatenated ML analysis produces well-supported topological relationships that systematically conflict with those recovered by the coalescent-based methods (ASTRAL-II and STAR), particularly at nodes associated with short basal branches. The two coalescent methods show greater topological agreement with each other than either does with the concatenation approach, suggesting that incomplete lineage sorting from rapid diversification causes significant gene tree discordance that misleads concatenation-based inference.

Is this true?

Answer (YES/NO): NO